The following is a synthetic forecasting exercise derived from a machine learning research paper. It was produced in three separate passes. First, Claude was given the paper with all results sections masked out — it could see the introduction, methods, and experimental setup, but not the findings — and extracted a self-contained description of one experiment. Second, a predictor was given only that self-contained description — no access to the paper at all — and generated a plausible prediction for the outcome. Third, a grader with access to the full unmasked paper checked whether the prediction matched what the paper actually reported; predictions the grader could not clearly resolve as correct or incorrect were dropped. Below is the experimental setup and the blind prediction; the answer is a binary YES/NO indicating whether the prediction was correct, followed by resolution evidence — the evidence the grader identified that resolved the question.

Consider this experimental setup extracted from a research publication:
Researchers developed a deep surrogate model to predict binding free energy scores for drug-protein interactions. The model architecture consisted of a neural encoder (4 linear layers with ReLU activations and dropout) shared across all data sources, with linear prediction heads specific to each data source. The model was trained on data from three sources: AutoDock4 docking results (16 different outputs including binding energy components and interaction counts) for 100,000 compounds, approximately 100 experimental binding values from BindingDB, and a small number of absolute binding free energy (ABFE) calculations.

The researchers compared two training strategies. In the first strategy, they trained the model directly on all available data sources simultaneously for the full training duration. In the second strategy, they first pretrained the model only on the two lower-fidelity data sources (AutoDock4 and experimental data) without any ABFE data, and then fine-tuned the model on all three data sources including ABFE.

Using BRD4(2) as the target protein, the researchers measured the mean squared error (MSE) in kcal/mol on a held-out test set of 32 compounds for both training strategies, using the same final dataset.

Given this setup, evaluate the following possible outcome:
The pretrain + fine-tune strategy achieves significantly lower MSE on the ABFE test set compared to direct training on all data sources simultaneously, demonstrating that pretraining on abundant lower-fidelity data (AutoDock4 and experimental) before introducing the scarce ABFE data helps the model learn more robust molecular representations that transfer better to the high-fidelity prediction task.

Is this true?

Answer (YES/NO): YES